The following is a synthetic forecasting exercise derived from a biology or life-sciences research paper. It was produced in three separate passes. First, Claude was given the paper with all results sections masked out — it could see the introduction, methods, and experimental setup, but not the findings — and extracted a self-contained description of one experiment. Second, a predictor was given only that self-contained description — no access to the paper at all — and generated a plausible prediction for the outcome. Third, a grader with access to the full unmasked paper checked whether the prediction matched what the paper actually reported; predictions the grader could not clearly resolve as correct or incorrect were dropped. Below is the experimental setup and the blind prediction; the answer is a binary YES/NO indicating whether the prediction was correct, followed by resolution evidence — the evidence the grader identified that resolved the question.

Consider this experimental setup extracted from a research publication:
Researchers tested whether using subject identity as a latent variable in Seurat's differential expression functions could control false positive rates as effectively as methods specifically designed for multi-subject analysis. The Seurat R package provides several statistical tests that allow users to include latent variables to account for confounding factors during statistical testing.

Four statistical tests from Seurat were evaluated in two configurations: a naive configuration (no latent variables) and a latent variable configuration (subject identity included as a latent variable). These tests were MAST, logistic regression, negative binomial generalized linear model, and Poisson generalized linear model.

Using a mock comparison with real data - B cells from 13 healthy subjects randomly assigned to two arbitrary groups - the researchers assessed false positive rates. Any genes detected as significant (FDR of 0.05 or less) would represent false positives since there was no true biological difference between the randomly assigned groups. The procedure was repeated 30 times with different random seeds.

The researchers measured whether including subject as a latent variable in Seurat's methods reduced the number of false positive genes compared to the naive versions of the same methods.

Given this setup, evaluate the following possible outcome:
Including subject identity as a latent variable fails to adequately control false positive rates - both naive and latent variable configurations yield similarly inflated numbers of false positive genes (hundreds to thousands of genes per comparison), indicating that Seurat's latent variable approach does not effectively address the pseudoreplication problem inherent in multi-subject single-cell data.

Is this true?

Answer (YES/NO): YES